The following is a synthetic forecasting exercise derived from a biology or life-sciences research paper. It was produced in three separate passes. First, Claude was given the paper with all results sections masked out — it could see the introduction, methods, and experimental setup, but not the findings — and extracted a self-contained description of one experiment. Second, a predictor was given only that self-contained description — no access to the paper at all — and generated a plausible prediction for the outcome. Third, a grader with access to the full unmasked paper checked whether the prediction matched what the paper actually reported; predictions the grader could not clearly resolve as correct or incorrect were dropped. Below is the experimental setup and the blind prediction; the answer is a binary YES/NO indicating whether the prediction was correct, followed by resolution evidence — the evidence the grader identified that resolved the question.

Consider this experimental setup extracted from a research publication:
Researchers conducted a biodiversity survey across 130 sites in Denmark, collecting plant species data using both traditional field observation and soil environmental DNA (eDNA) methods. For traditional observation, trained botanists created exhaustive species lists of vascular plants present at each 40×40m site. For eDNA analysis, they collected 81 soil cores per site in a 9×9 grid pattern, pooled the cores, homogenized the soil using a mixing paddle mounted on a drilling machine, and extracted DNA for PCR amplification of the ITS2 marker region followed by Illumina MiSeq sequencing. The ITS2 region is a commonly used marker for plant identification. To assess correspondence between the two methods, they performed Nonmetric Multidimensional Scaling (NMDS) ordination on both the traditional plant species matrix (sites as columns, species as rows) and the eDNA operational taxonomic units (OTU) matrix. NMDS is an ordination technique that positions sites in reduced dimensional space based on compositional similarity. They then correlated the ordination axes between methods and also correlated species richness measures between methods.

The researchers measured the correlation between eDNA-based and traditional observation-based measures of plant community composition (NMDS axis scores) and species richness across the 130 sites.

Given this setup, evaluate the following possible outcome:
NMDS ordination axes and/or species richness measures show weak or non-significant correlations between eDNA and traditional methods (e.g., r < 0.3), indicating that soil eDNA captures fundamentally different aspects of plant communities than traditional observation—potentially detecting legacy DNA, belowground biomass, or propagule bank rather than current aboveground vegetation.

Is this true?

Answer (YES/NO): NO